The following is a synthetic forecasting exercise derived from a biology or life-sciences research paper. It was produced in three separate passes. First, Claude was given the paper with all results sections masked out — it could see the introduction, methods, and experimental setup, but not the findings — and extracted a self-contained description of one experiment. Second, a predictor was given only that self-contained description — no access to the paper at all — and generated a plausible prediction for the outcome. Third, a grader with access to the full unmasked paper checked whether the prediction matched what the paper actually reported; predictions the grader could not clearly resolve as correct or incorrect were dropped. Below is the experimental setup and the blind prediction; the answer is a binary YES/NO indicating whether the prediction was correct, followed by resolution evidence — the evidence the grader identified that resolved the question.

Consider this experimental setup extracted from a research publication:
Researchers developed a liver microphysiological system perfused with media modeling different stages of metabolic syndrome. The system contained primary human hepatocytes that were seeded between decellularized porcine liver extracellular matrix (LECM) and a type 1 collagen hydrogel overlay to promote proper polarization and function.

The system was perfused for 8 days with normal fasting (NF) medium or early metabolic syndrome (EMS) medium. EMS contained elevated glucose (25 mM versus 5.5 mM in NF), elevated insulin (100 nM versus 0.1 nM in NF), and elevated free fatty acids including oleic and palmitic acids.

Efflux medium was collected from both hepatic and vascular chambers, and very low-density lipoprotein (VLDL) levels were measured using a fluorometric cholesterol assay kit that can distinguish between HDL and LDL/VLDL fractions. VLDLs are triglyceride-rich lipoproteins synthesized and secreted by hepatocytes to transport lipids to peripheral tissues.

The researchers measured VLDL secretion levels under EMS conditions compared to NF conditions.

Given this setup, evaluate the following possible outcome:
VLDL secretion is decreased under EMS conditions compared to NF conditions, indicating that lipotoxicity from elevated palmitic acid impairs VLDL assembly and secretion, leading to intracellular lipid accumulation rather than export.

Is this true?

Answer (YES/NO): NO